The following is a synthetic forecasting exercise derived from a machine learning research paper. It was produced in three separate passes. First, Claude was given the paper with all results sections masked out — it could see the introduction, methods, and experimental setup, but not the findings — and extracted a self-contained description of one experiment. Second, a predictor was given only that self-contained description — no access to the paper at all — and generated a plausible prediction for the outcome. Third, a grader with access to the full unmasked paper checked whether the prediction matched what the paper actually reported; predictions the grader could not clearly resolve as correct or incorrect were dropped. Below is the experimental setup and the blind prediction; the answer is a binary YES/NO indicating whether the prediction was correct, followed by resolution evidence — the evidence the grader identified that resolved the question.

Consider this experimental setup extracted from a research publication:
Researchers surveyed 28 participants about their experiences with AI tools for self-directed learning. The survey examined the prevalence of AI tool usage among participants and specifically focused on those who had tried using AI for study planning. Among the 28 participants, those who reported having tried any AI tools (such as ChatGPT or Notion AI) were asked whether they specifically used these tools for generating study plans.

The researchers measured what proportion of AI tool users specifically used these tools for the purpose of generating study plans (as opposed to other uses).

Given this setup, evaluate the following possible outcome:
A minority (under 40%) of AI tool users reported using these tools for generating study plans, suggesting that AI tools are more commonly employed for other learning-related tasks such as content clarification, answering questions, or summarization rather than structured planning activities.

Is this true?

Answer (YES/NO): YES